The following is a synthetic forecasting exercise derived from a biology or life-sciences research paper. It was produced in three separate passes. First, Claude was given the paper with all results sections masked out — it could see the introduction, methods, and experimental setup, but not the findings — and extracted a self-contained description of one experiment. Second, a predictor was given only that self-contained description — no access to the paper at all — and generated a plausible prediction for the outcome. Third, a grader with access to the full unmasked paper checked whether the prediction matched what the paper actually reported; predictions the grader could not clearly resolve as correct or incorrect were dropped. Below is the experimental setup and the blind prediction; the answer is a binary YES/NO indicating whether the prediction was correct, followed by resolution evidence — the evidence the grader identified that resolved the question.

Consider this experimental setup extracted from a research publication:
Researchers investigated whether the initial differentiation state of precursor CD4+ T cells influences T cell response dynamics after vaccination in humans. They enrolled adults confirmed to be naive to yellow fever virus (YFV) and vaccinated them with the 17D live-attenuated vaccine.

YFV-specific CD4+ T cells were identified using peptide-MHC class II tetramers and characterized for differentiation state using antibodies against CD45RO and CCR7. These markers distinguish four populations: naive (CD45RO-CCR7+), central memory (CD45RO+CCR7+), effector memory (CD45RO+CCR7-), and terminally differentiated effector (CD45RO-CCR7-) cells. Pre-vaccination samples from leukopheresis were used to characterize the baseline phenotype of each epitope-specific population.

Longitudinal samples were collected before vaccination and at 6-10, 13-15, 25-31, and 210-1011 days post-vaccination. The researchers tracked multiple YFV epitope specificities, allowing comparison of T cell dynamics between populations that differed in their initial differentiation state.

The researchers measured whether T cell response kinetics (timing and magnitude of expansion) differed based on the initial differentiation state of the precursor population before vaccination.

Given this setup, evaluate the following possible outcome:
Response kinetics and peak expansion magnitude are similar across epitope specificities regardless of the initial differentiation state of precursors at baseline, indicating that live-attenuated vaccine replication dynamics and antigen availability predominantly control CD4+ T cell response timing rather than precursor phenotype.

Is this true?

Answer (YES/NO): NO